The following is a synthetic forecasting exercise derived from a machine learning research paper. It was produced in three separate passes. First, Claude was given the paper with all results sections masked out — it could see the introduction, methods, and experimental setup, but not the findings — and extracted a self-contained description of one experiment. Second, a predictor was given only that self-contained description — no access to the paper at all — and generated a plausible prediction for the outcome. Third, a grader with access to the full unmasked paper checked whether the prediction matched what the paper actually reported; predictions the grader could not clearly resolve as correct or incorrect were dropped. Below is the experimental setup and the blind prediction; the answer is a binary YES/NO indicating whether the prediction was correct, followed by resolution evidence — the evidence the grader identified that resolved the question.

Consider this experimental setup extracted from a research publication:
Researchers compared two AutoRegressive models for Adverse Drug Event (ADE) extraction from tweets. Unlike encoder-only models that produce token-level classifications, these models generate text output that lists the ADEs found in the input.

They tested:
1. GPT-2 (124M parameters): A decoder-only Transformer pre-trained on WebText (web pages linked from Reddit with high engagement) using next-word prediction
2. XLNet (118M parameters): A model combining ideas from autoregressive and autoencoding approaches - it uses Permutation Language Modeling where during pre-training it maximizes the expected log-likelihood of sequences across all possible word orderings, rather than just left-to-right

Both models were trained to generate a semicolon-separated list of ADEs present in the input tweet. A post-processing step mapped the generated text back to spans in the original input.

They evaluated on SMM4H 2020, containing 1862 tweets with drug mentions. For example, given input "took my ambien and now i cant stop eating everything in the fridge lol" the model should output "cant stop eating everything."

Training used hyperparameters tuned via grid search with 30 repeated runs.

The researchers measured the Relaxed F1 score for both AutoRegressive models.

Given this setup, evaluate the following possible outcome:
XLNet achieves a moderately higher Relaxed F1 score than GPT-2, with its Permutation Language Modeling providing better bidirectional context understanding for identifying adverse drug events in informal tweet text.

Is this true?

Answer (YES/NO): NO